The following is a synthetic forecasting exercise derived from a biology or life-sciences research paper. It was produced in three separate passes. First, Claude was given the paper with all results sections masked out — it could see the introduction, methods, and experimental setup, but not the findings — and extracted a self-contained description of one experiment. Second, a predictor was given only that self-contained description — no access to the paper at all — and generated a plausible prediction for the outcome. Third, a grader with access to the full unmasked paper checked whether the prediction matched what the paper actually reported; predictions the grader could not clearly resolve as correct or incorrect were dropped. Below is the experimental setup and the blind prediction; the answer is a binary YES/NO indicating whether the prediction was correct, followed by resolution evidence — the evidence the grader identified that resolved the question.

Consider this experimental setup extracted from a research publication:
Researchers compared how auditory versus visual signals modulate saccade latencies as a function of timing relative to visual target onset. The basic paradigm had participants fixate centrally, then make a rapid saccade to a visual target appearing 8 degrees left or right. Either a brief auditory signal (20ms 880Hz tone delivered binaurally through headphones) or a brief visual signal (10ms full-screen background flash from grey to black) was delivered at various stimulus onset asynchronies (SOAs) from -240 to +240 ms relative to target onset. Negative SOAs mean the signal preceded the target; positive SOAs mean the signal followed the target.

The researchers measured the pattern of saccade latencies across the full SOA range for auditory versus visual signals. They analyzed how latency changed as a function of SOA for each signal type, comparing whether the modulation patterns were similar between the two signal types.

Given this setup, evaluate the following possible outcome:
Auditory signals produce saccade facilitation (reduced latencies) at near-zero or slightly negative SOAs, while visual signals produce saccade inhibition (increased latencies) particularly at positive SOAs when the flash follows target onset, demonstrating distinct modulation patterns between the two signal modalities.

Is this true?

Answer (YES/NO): YES